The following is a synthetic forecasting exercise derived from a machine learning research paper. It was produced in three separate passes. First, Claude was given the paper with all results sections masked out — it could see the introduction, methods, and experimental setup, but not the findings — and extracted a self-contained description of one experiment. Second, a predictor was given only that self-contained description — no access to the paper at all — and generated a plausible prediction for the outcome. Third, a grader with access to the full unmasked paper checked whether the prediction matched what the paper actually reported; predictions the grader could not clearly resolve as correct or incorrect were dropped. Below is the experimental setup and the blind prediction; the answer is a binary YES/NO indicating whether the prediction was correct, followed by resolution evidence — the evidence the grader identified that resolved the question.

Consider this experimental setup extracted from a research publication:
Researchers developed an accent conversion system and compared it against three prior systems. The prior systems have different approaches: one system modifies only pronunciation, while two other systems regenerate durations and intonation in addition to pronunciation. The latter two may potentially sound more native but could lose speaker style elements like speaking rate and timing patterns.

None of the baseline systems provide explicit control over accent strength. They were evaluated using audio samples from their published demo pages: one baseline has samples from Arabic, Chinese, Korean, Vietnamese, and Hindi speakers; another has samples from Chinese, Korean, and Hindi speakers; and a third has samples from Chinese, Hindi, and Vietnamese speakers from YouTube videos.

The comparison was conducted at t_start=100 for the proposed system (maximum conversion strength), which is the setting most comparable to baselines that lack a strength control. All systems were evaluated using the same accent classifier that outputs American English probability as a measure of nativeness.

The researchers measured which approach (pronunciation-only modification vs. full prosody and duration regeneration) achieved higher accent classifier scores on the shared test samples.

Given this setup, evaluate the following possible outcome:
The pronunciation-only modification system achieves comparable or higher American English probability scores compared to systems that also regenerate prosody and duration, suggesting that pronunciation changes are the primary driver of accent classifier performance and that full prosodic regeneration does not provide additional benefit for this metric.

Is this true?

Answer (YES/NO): NO